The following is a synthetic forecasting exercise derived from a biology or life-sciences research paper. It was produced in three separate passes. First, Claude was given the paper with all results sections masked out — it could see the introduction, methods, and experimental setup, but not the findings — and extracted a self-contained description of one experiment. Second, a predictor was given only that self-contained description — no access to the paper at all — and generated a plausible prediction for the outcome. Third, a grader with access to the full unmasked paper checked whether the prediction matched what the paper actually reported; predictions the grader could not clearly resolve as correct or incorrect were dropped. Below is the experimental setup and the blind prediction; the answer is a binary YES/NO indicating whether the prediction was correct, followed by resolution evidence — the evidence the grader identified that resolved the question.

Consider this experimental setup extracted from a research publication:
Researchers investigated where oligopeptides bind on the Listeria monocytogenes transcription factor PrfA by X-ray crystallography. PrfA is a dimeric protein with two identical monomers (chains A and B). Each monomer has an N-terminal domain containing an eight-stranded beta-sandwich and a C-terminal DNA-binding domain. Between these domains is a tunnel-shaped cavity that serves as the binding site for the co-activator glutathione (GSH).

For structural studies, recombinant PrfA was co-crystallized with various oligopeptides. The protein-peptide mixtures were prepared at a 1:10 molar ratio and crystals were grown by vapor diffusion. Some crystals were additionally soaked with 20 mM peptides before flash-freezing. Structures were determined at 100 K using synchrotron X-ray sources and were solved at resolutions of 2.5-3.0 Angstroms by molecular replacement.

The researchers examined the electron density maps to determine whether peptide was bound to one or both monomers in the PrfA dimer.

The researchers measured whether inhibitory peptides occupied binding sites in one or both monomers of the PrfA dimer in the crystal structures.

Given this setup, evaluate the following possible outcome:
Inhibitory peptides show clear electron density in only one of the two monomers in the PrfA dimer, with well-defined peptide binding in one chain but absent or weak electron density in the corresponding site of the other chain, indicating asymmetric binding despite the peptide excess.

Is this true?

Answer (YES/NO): NO